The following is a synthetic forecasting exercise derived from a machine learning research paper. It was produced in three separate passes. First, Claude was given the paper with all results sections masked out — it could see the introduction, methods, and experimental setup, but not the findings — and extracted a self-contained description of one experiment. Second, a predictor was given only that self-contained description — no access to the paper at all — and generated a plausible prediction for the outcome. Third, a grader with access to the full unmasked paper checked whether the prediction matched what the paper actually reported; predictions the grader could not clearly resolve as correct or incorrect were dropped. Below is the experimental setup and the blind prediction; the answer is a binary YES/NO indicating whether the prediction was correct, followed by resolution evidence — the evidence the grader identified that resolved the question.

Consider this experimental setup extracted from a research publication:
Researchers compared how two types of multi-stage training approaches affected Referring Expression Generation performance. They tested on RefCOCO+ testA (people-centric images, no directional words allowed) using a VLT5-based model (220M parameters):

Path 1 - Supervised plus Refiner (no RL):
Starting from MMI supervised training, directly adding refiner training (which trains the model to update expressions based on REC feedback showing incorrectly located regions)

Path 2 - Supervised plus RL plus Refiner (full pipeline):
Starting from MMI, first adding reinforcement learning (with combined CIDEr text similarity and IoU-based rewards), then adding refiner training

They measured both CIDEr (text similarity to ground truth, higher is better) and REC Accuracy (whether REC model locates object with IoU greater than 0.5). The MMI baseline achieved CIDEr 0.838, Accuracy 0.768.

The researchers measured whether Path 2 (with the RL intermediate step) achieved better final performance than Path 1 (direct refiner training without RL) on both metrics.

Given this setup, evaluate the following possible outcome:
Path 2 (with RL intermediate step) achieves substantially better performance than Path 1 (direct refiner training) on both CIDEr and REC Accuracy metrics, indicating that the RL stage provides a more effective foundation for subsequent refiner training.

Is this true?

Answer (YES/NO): NO